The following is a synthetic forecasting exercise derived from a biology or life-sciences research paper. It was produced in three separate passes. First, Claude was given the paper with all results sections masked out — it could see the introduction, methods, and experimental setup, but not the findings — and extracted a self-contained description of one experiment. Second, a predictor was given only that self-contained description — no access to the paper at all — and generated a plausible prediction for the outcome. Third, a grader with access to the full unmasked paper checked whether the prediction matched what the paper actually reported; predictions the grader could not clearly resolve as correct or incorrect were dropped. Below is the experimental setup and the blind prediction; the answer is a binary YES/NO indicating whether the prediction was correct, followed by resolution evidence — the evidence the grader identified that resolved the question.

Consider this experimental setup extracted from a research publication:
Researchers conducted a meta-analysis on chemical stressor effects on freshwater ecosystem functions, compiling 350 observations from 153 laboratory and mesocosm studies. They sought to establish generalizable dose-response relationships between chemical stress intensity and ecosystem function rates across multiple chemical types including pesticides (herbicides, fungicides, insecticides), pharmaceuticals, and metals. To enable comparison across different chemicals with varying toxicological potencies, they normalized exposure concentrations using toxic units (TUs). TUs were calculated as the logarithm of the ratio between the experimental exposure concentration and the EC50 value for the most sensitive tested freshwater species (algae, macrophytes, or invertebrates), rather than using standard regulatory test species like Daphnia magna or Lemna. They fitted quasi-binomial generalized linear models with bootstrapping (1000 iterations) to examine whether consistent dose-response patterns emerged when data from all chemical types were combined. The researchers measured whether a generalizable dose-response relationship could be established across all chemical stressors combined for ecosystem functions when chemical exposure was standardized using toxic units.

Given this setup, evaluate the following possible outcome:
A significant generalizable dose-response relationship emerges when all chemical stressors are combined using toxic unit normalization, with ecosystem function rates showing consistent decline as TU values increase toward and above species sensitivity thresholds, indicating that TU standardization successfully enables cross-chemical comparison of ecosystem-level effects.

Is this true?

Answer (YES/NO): NO